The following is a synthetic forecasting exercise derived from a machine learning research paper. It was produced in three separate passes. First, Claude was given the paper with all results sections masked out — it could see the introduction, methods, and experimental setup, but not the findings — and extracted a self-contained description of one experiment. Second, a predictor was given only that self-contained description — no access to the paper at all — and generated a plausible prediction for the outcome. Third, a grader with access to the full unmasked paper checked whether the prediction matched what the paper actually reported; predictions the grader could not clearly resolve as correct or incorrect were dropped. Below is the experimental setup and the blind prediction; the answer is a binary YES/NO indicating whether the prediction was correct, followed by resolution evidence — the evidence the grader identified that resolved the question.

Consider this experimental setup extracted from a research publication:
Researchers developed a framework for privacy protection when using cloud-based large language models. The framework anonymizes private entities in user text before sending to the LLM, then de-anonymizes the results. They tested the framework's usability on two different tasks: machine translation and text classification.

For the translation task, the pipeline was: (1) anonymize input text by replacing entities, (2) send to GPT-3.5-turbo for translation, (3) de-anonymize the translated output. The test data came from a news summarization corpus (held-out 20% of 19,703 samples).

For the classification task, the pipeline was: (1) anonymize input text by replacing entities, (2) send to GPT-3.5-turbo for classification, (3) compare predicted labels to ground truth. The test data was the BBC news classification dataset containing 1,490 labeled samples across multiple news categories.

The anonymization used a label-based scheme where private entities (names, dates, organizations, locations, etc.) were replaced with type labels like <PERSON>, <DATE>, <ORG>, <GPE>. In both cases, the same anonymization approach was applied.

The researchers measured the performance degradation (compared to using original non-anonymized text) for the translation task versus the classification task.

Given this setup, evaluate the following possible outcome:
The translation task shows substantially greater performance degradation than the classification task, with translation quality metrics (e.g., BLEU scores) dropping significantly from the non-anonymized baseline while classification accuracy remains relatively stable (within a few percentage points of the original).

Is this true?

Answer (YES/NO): NO